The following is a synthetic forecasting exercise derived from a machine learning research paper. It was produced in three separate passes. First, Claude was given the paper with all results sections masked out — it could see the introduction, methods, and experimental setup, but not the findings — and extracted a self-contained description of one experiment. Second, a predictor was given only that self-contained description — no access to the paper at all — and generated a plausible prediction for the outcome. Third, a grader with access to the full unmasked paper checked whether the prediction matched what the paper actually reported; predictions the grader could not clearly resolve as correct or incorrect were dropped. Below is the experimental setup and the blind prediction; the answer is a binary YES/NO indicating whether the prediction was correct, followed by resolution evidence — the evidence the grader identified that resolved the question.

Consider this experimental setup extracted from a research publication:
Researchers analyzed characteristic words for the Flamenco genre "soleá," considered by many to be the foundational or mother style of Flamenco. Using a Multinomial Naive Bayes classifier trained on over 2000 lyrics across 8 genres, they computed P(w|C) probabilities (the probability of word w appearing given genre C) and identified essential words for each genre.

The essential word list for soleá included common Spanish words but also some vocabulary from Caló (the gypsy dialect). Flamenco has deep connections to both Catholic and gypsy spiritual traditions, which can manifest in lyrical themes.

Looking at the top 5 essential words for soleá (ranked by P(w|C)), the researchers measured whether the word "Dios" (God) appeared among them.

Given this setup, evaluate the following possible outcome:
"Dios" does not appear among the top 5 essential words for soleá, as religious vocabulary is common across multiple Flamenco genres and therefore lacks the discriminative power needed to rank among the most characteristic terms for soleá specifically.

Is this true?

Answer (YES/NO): NO